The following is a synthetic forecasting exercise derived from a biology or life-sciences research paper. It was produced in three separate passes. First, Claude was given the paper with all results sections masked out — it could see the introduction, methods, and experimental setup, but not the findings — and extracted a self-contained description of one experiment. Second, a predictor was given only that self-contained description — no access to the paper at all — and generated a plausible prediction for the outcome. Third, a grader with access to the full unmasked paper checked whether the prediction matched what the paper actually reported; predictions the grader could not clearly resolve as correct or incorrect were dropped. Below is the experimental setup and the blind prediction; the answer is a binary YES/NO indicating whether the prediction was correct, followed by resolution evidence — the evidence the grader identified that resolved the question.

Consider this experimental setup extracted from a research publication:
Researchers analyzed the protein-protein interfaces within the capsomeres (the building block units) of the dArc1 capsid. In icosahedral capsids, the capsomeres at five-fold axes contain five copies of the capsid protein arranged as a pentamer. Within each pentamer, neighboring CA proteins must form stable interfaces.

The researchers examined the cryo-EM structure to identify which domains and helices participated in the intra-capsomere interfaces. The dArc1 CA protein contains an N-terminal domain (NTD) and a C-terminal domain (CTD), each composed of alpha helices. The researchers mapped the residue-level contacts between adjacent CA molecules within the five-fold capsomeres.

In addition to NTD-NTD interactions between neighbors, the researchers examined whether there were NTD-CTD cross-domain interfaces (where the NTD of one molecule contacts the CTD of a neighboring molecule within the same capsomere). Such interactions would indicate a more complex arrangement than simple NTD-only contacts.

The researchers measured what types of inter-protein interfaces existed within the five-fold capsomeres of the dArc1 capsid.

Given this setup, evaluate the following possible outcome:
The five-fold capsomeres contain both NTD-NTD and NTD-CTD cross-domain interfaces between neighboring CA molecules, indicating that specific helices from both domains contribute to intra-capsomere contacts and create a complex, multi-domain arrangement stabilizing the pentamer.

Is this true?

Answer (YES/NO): YES